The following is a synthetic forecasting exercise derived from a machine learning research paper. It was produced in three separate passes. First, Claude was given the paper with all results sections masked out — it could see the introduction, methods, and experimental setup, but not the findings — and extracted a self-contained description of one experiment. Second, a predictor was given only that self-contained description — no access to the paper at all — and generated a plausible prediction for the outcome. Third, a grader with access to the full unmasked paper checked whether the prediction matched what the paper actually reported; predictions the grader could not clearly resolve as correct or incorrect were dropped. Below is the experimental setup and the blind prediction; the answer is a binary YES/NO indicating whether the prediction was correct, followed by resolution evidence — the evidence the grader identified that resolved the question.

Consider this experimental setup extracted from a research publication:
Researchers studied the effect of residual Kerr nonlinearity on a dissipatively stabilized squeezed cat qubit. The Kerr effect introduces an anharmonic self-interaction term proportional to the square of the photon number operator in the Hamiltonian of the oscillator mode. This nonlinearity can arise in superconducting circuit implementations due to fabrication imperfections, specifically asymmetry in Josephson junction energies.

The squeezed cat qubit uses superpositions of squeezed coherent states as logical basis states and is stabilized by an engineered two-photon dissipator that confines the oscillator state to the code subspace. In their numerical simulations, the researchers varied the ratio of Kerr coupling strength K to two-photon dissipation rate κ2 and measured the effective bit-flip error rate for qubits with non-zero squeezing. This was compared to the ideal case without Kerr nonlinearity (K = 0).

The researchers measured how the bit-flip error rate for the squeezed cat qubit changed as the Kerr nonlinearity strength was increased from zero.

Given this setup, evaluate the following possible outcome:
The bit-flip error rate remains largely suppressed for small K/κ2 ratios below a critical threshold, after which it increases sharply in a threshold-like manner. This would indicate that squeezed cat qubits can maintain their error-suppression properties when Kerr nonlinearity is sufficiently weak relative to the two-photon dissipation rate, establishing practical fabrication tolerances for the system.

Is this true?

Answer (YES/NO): NO